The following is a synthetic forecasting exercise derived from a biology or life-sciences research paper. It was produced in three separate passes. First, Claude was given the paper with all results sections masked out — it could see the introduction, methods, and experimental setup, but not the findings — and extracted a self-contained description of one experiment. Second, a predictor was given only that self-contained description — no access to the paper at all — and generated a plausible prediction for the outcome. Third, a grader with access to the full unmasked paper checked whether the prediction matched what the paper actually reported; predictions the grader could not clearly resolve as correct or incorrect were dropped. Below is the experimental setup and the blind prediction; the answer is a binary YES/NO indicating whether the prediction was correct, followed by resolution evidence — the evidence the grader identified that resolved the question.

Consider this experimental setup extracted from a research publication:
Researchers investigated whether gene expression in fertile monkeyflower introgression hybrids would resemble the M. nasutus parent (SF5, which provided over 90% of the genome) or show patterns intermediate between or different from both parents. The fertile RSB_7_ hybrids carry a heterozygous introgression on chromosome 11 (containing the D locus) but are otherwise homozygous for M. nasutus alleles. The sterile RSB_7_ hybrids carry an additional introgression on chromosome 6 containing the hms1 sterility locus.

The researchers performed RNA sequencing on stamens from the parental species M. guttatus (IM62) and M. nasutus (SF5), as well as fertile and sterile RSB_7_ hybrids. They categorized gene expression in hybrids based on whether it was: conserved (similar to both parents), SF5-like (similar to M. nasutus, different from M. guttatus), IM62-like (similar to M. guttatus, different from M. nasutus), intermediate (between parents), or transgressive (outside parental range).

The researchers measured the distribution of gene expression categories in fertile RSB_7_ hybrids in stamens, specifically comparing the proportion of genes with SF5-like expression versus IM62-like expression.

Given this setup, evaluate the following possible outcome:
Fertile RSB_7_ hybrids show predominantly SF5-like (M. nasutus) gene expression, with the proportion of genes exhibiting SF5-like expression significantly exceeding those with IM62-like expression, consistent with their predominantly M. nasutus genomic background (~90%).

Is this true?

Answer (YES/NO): YES